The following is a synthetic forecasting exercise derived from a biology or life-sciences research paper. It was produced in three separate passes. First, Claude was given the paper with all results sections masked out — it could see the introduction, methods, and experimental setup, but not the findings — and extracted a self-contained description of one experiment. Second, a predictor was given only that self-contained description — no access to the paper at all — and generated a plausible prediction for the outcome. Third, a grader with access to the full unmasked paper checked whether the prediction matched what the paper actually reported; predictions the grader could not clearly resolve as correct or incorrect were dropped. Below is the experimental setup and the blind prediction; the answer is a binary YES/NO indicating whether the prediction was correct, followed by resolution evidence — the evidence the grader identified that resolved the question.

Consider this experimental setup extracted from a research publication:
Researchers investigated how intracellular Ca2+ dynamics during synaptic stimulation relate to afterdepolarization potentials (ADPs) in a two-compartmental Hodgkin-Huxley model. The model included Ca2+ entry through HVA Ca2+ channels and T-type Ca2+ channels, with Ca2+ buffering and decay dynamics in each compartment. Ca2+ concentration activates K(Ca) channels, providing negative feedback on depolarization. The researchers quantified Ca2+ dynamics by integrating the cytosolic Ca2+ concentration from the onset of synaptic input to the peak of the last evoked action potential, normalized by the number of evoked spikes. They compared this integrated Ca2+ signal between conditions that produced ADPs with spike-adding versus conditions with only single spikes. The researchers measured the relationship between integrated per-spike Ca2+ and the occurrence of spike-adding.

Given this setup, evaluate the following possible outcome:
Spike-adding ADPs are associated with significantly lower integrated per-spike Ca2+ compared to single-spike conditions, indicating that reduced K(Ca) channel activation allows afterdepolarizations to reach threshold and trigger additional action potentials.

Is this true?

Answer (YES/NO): NO